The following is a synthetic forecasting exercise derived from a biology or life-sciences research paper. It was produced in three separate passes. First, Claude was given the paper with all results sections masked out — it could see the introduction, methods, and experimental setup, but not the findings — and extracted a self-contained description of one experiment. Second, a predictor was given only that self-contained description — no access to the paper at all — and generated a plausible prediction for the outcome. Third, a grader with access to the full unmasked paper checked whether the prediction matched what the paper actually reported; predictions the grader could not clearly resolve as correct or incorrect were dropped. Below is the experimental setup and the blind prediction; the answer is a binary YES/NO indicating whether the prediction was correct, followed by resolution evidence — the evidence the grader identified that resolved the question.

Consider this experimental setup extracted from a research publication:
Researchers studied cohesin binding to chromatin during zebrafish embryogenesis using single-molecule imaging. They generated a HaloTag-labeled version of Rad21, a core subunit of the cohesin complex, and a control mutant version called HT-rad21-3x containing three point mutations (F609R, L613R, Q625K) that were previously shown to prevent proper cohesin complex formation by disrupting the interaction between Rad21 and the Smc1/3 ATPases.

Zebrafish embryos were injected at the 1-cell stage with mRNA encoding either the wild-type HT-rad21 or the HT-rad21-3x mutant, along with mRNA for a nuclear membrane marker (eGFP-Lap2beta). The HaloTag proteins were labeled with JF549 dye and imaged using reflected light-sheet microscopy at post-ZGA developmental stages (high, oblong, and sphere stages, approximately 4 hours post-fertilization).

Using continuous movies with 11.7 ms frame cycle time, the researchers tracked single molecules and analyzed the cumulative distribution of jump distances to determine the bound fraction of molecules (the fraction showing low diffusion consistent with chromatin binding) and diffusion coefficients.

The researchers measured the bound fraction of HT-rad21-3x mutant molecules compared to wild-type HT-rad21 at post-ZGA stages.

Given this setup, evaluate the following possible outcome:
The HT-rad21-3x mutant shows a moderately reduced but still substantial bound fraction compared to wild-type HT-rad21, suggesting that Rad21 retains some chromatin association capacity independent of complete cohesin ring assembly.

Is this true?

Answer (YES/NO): NO